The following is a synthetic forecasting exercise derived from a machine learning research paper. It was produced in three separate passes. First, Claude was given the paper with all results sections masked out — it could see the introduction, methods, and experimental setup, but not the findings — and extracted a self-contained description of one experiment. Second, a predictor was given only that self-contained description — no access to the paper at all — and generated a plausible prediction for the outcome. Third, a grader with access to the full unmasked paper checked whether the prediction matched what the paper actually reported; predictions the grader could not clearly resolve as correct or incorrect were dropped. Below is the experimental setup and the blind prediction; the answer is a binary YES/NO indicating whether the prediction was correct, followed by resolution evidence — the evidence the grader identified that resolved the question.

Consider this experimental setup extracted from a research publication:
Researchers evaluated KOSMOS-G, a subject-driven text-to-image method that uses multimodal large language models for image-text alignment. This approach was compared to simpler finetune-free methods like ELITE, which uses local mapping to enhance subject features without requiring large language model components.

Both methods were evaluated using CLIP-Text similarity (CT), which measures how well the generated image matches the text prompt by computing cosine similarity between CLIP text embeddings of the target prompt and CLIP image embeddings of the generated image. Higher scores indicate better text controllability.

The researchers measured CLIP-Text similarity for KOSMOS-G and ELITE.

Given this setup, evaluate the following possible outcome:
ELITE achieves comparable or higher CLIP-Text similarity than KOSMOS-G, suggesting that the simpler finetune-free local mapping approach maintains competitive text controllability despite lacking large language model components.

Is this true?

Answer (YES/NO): YES